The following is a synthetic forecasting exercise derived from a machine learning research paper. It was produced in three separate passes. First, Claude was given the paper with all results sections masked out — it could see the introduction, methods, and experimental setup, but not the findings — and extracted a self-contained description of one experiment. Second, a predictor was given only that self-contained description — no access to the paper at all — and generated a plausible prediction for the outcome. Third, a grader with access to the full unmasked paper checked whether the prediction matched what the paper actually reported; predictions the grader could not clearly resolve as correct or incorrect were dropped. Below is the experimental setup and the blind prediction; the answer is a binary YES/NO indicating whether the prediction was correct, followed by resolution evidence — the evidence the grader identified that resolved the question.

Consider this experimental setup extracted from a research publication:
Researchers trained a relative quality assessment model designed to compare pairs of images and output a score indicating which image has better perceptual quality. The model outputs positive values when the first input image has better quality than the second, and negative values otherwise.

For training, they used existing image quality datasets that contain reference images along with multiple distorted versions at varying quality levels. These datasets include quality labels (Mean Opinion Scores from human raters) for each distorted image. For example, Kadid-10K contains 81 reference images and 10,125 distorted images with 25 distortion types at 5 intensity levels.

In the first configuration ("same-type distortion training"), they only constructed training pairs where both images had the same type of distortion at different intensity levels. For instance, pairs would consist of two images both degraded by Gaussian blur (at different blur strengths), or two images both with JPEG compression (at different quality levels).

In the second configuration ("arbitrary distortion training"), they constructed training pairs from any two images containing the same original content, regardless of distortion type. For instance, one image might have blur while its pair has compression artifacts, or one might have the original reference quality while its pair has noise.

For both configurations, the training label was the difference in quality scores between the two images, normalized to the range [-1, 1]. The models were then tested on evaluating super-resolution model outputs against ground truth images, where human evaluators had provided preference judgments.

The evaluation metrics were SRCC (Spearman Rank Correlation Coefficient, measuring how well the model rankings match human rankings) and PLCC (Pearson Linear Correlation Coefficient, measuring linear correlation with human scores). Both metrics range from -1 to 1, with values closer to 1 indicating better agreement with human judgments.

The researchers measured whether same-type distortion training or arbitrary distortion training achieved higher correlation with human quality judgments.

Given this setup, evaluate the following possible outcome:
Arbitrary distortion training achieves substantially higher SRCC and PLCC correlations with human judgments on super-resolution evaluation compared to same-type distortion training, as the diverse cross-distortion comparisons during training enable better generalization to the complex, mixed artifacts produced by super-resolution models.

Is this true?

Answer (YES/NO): YES